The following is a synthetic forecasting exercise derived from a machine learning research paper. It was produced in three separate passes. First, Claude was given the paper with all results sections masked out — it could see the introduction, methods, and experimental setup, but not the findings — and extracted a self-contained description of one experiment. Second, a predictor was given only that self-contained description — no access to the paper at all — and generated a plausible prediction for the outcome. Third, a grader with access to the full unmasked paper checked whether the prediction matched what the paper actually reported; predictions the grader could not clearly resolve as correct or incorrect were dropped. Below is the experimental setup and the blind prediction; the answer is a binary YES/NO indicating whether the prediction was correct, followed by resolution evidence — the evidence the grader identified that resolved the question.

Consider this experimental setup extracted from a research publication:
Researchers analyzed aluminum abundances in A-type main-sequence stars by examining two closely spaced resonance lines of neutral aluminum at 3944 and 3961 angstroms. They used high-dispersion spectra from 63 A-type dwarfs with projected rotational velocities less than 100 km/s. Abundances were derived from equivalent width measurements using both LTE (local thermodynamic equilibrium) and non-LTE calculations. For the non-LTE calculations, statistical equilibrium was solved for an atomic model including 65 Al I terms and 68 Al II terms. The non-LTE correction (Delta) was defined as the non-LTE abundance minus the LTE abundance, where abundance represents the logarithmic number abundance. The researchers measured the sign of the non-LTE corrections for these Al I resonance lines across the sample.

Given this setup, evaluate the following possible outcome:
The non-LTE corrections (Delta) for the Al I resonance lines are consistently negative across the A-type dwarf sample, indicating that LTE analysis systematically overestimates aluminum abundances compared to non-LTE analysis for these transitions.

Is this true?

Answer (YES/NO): NO